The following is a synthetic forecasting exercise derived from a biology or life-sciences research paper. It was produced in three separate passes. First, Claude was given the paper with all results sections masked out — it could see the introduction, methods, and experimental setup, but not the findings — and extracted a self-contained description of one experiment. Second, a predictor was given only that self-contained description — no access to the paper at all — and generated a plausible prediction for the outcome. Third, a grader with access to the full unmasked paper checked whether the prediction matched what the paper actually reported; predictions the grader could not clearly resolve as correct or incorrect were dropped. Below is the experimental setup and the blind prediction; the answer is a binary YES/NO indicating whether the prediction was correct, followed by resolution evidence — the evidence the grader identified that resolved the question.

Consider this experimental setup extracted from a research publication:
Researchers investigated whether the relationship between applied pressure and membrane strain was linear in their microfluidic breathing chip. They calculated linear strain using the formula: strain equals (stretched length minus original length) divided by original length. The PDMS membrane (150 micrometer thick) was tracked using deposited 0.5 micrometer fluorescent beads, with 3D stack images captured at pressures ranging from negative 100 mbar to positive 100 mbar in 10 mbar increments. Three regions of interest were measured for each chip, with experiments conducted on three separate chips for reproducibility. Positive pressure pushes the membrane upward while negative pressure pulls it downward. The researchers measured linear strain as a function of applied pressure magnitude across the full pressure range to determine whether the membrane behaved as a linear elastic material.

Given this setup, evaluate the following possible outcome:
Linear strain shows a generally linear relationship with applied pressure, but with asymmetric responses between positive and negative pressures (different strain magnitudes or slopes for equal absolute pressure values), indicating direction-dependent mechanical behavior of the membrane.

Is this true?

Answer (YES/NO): YES